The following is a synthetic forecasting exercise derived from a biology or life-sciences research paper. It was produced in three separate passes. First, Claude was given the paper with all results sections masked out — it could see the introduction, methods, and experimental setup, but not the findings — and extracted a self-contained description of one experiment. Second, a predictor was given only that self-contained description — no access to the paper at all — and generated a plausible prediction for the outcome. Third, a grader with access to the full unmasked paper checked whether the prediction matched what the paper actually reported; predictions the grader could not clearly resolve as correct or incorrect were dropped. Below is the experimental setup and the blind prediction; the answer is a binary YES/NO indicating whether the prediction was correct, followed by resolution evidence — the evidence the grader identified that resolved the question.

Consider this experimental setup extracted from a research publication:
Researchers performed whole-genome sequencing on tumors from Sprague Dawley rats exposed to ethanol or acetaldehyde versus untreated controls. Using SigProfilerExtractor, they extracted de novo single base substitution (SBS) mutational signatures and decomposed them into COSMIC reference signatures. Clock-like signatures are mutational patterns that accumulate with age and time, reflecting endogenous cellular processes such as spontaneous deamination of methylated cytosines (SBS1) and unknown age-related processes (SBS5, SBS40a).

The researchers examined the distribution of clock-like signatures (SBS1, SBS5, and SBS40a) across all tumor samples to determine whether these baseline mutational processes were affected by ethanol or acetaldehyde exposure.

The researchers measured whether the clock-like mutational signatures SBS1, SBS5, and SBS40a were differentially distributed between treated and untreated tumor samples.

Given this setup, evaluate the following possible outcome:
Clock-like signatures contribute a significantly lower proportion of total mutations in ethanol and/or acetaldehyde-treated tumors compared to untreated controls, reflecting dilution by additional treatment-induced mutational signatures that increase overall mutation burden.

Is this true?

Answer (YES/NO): NO